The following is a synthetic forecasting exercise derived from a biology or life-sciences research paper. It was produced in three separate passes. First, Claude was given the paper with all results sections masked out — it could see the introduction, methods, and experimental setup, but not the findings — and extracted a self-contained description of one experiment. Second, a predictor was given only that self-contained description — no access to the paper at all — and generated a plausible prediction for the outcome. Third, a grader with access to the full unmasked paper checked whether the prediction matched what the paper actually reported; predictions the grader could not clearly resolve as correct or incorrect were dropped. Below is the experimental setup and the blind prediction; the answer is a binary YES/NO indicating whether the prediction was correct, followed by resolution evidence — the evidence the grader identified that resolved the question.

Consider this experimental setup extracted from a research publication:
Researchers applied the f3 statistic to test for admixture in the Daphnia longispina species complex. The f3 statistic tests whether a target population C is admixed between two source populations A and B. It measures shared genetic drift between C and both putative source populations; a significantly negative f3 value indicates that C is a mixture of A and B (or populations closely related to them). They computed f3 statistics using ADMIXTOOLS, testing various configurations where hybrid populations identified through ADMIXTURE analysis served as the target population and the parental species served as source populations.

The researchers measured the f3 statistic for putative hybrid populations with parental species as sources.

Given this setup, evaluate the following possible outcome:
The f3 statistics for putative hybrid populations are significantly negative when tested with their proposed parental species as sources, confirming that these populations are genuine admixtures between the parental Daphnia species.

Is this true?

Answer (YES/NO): YES